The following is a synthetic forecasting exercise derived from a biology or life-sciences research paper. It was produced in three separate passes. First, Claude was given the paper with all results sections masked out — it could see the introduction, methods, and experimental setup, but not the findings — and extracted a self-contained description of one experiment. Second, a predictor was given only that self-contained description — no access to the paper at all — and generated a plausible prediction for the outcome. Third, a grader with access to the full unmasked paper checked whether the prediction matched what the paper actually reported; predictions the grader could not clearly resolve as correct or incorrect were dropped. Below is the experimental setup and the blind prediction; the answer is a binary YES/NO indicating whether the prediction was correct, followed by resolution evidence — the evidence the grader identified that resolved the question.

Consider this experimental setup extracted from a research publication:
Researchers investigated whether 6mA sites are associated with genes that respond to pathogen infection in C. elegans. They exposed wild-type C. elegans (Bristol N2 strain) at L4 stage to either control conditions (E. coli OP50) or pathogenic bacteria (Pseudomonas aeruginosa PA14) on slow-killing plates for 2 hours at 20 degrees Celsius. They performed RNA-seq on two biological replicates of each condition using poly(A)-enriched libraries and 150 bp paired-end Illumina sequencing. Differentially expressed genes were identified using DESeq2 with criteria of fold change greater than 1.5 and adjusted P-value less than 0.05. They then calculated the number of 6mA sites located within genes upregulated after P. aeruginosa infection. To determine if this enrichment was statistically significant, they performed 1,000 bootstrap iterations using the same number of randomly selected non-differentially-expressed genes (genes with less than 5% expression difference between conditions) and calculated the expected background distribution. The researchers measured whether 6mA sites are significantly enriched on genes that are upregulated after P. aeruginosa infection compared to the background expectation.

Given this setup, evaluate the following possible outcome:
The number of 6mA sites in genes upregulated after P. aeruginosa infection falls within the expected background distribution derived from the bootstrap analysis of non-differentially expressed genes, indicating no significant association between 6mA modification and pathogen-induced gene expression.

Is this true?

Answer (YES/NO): NO